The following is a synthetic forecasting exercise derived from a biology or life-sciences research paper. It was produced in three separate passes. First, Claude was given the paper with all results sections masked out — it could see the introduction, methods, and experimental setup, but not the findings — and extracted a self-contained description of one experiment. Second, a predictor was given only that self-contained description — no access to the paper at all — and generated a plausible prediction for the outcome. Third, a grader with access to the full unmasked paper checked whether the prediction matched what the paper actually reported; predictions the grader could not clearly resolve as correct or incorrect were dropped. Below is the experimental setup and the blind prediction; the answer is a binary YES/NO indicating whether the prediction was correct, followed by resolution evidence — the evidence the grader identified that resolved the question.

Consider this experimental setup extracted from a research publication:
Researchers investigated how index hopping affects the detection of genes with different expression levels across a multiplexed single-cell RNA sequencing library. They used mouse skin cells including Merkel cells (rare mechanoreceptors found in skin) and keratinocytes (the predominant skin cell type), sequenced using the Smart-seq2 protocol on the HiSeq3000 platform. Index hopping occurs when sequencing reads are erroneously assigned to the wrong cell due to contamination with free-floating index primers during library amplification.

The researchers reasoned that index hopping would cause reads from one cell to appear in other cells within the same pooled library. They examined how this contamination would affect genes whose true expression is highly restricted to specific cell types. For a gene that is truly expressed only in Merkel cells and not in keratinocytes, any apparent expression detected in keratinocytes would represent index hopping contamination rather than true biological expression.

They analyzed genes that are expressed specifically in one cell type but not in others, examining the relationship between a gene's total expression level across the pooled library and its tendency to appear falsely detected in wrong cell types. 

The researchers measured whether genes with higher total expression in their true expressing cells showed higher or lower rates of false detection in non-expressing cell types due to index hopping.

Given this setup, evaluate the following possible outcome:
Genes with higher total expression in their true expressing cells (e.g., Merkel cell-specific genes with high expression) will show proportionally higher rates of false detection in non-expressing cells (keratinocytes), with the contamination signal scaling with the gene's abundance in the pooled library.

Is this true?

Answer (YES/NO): NO